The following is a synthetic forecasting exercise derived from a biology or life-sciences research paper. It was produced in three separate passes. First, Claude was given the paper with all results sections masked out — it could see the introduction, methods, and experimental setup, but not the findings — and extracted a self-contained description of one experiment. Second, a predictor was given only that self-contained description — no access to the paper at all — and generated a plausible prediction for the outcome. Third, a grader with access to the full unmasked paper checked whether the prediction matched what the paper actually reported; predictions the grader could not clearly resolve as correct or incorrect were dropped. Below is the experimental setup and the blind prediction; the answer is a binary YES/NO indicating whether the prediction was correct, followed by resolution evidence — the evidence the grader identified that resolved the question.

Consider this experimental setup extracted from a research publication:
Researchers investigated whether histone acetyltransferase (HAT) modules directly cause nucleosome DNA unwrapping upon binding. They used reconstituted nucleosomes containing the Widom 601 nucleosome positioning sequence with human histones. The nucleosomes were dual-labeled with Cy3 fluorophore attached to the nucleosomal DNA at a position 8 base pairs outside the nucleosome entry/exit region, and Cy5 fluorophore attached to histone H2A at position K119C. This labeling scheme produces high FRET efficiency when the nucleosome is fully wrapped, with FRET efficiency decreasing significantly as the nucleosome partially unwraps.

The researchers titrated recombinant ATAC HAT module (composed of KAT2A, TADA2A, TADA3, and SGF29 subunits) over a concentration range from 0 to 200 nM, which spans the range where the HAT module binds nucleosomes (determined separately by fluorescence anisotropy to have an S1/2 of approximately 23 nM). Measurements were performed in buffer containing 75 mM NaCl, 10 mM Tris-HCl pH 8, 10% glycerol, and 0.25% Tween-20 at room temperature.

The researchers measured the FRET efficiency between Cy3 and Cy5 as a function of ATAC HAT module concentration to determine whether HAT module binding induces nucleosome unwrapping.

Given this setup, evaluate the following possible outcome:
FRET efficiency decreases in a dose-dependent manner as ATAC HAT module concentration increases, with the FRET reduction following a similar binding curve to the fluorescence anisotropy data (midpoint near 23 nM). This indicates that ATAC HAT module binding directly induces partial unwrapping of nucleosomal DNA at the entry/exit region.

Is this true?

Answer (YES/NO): NO